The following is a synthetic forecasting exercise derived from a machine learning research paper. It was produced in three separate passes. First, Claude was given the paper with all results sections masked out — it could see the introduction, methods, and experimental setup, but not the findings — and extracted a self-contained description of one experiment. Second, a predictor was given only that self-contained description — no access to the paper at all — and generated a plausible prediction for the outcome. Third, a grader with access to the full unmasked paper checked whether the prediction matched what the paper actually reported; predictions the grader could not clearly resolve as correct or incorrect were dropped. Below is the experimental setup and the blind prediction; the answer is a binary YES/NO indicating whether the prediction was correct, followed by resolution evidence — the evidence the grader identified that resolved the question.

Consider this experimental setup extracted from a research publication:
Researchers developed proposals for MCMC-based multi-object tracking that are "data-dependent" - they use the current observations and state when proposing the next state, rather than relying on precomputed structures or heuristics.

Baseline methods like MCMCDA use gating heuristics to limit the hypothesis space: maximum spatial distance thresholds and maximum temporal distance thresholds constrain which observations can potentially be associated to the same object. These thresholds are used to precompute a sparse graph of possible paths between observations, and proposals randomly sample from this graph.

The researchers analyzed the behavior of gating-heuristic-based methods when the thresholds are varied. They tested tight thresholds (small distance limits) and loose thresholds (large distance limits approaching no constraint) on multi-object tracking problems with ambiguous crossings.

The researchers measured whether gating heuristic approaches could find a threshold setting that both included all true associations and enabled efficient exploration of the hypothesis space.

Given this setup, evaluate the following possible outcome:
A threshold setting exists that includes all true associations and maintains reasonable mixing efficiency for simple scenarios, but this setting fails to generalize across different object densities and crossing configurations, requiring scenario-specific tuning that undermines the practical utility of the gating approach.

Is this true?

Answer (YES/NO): NO